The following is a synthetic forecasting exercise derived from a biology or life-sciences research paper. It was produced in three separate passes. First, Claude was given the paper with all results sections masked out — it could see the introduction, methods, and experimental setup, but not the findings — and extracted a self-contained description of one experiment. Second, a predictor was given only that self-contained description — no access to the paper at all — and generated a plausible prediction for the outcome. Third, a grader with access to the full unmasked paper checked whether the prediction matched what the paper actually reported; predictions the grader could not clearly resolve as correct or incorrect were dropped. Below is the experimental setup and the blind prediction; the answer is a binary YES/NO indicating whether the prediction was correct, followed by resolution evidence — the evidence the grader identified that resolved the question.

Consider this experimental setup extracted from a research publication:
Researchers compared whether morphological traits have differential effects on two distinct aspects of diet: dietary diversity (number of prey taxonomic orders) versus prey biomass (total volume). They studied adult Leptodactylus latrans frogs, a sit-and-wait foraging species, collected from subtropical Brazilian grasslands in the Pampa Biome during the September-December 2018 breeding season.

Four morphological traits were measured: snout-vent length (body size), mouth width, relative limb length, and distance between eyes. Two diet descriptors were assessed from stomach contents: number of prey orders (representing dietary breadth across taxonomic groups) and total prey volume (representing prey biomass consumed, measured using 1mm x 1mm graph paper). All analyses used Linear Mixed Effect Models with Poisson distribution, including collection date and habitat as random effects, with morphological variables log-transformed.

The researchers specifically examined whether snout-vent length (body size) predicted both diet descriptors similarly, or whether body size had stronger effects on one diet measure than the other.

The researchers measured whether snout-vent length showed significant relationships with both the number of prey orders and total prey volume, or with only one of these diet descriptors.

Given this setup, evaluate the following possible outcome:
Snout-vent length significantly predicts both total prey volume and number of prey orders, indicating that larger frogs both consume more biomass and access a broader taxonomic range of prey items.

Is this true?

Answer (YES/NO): NO